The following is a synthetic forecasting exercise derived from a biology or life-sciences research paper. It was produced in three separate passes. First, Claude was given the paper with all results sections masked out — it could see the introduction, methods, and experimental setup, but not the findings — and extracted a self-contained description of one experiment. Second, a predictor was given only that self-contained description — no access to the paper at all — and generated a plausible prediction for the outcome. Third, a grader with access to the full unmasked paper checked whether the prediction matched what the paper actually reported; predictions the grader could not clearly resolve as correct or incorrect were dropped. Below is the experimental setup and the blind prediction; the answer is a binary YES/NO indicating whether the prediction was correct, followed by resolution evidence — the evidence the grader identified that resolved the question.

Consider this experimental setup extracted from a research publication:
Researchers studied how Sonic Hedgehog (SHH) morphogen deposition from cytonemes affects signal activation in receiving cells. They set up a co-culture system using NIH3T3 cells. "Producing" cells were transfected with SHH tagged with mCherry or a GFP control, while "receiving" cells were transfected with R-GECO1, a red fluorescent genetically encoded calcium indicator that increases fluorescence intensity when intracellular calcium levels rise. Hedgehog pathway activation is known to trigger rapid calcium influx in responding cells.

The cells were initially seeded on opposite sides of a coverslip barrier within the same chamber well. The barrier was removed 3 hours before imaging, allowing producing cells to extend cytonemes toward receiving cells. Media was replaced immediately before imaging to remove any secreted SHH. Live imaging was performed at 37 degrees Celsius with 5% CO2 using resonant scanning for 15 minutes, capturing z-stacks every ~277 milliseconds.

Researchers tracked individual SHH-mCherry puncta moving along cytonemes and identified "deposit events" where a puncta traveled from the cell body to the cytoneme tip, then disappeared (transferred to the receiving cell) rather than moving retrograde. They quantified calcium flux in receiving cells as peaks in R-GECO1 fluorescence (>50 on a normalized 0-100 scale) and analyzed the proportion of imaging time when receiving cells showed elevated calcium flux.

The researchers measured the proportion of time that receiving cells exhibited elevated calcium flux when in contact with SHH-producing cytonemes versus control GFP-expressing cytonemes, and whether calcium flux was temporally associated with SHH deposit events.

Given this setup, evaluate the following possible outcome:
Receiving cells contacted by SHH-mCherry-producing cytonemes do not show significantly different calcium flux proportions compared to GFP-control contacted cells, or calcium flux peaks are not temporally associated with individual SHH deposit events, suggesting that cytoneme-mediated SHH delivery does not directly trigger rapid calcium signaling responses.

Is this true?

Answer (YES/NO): NO